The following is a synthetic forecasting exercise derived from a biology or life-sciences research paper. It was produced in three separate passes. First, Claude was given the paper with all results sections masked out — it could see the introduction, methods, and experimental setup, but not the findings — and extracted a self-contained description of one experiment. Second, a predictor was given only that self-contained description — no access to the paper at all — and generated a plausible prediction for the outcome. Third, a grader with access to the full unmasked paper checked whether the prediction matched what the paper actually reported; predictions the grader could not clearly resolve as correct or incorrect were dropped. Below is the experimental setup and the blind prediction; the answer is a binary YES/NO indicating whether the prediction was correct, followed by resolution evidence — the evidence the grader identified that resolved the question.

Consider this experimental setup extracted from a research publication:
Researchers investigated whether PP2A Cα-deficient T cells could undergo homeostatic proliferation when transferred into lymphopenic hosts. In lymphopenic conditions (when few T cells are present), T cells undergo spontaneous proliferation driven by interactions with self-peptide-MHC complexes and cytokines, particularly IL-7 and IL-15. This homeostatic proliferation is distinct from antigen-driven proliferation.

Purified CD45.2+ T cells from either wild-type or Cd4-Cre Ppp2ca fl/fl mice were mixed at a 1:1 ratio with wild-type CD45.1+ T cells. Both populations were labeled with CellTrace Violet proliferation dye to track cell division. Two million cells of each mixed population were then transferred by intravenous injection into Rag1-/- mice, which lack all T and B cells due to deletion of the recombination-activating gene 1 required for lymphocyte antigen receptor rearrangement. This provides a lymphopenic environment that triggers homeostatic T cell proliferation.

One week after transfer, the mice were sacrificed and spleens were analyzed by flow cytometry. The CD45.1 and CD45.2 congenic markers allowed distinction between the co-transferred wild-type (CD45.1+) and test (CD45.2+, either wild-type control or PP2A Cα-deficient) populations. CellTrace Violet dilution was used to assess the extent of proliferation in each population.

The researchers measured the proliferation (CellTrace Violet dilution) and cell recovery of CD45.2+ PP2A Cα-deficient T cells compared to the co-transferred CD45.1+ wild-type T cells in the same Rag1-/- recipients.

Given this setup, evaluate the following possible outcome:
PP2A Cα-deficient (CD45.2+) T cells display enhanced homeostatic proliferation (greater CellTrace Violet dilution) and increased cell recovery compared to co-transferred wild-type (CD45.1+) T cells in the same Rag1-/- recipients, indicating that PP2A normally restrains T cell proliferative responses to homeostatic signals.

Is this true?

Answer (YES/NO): NO